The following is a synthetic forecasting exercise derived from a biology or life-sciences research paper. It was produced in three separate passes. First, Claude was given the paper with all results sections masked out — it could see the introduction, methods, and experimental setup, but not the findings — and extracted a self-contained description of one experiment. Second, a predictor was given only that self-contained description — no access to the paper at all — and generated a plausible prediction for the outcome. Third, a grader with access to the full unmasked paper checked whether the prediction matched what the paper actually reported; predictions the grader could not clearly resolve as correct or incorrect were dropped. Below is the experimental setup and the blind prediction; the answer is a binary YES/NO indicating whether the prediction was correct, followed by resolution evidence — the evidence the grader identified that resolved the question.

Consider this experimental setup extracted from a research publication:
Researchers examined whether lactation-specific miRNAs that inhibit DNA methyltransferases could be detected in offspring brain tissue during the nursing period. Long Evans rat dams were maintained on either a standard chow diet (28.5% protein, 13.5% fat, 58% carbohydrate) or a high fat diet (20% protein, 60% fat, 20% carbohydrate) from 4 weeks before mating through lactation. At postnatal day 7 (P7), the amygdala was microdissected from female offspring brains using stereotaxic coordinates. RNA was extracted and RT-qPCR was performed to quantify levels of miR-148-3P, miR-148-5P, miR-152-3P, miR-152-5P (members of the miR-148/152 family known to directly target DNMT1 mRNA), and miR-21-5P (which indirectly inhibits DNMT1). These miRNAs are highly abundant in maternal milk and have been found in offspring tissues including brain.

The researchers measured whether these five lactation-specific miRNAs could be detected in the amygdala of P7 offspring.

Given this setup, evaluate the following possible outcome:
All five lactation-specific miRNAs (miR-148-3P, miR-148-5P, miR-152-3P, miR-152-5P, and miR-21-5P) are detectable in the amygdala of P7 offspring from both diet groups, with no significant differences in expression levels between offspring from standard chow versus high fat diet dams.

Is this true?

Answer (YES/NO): NO